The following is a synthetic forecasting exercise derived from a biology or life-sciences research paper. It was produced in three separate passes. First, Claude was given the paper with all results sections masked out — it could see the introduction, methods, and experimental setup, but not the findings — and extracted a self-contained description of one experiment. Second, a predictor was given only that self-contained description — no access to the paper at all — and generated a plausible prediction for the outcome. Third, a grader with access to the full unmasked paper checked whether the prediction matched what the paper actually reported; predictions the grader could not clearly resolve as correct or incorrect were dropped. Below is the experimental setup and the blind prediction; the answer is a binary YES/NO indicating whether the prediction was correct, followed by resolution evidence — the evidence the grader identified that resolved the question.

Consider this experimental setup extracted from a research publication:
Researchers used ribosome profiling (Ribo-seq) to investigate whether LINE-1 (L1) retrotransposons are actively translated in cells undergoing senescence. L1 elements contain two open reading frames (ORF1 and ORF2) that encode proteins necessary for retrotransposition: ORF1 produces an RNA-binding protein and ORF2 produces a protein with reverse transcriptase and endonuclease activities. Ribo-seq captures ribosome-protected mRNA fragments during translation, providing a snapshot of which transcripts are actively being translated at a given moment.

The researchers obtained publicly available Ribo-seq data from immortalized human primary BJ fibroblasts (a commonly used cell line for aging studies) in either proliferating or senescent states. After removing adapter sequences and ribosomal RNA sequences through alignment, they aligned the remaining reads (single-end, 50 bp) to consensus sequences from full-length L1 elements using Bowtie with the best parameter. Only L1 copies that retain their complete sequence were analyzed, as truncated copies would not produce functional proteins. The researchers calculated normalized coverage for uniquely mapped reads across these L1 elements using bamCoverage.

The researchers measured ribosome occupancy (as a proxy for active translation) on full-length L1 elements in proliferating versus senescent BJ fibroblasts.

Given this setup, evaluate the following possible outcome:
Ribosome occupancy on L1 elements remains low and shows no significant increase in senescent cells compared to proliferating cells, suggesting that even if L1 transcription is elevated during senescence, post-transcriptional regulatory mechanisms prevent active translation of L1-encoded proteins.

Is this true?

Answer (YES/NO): NO